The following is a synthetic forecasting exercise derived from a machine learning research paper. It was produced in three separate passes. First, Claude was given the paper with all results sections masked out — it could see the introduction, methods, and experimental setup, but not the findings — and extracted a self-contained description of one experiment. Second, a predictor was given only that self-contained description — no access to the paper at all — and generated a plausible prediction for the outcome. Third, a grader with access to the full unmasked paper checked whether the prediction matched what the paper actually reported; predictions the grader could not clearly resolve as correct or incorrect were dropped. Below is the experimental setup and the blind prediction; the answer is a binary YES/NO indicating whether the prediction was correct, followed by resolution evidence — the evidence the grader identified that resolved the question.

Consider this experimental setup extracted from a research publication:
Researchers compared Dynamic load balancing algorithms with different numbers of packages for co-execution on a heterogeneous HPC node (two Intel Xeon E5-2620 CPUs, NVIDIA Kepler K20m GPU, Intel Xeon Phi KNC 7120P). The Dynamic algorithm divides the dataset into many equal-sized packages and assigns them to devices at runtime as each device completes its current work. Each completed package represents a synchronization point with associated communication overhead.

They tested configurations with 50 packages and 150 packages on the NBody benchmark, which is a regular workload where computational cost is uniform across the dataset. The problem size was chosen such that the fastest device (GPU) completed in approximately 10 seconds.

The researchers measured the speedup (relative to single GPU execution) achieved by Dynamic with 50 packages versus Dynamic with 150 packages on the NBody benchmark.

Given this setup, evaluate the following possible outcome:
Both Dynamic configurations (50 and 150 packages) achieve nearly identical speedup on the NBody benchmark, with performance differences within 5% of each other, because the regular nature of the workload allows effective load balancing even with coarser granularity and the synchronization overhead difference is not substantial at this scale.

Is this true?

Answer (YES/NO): NO